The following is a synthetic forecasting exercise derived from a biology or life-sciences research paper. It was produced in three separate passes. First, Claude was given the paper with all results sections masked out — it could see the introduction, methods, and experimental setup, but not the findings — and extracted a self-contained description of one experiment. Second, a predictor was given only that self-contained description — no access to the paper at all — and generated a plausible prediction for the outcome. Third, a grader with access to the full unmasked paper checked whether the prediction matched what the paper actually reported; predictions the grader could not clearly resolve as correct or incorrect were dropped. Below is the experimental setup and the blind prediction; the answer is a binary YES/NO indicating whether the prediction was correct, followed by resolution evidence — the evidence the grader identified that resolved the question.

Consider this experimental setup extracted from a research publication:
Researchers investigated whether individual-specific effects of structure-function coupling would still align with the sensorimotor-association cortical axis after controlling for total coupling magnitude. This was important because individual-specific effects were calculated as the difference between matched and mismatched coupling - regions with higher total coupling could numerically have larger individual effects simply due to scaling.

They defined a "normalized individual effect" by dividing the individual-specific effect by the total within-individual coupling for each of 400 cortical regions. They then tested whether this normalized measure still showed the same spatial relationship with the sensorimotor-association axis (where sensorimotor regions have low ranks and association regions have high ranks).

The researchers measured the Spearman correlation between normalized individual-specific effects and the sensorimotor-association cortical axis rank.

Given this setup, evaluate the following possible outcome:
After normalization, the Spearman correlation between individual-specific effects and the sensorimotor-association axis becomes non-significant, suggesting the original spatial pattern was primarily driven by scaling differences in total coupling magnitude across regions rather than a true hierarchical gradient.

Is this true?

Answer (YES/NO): NO